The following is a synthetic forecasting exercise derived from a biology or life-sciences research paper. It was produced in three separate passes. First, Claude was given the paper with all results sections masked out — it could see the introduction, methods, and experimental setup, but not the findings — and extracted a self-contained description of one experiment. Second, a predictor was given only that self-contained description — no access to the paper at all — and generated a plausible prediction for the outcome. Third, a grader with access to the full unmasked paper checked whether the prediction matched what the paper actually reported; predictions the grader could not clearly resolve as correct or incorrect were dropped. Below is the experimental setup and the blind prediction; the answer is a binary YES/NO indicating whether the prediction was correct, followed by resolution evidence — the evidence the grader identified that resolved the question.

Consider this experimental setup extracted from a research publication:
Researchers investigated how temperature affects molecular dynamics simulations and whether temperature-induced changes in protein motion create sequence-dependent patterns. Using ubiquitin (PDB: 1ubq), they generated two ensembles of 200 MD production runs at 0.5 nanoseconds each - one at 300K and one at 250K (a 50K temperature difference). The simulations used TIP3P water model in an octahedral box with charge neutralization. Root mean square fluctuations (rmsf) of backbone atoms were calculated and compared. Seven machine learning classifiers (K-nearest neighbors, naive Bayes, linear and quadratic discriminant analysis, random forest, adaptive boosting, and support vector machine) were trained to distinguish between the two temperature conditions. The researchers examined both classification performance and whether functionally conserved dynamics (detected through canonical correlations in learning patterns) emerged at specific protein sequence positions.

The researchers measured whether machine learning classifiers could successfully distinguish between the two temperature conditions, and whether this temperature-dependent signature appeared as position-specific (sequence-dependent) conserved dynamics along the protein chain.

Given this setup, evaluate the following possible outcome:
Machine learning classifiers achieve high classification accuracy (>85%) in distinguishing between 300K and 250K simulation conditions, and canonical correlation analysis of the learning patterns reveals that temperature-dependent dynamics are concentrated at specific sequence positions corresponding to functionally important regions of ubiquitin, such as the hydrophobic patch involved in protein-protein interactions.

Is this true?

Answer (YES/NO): NO